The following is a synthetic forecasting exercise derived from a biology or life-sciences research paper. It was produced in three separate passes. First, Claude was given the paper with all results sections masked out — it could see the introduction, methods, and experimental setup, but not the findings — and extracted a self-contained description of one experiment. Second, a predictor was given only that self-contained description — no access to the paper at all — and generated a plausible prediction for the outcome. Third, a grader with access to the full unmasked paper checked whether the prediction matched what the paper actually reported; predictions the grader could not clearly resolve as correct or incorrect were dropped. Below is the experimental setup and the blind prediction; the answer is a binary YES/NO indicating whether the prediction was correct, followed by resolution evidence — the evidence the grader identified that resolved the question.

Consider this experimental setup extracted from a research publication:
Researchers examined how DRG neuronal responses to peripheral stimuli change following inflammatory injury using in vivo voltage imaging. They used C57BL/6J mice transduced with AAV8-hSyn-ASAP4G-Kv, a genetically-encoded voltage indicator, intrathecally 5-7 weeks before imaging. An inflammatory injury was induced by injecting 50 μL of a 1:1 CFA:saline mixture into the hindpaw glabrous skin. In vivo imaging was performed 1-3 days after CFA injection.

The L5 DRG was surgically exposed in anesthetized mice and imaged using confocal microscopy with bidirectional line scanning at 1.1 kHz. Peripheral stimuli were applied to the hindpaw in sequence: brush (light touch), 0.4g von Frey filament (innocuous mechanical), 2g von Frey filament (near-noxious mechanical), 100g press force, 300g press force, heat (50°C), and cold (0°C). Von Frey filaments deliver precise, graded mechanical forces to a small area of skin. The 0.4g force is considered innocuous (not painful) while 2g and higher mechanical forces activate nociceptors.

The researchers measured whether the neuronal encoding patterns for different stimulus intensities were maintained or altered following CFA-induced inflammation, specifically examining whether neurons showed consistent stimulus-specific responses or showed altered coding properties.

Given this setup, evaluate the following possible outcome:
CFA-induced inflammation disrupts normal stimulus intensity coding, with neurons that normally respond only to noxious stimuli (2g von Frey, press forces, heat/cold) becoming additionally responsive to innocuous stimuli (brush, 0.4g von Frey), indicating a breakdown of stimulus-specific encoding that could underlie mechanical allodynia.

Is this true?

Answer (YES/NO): NO